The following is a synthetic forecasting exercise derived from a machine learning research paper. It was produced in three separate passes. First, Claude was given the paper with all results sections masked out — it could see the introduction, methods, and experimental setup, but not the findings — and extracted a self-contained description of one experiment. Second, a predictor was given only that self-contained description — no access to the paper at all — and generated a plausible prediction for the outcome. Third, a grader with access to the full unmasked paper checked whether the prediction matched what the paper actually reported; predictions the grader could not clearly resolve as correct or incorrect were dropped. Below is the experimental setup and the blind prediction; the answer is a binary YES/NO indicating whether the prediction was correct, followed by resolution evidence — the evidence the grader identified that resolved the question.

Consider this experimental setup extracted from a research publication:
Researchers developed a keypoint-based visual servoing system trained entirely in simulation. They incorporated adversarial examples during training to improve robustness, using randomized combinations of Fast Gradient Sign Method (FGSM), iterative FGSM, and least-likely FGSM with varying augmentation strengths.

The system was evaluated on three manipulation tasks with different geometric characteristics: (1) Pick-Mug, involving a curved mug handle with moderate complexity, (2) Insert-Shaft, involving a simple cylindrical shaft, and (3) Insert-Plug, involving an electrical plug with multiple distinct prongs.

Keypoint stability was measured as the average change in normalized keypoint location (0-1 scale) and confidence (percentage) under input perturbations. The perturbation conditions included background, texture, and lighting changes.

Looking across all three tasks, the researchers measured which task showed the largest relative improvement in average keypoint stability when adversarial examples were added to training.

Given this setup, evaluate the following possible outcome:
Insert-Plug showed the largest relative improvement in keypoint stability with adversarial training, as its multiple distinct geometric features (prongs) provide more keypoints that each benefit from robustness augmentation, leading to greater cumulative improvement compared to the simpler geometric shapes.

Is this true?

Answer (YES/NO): YES